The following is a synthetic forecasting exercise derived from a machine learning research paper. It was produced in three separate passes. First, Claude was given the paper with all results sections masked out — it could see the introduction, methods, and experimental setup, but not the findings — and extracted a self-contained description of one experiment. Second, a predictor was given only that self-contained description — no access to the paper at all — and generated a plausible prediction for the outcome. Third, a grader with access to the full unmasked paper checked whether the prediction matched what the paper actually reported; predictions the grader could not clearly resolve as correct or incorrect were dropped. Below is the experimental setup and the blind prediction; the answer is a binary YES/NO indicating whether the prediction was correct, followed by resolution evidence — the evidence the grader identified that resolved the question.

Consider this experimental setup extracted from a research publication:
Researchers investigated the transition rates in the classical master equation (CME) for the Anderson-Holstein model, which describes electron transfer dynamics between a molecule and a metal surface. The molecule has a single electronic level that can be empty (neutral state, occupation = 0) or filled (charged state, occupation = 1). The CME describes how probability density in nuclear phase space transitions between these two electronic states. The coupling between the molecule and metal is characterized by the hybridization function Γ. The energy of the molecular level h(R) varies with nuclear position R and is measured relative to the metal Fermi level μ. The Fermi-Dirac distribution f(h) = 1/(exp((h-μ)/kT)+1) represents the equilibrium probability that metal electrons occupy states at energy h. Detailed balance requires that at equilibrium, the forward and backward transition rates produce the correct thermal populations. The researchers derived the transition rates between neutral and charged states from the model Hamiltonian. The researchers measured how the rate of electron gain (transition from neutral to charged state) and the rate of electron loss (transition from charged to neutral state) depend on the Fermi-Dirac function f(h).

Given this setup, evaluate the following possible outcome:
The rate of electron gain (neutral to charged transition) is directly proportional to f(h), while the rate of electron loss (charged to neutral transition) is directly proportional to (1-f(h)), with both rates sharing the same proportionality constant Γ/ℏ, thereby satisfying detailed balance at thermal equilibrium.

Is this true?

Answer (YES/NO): YES